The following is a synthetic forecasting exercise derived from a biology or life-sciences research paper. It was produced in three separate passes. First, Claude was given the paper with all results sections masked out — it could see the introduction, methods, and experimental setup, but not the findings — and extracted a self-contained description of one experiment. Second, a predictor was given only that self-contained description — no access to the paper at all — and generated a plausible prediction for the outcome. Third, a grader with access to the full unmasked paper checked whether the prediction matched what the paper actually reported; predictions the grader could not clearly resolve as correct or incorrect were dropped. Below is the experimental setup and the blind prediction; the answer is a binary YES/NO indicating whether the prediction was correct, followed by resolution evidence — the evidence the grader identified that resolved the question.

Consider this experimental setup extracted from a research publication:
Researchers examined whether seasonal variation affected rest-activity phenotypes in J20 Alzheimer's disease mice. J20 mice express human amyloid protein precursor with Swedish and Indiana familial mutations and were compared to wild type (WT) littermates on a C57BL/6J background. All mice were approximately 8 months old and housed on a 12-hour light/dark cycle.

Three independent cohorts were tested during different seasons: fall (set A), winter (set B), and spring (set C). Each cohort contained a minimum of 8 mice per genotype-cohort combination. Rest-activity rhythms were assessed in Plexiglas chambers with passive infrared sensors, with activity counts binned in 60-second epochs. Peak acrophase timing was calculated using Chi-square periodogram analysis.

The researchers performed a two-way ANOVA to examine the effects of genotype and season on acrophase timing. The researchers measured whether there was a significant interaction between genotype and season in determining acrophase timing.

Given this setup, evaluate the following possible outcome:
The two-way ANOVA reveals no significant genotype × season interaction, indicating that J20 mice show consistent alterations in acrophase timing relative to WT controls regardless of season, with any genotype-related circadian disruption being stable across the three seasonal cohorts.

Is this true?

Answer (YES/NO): NO